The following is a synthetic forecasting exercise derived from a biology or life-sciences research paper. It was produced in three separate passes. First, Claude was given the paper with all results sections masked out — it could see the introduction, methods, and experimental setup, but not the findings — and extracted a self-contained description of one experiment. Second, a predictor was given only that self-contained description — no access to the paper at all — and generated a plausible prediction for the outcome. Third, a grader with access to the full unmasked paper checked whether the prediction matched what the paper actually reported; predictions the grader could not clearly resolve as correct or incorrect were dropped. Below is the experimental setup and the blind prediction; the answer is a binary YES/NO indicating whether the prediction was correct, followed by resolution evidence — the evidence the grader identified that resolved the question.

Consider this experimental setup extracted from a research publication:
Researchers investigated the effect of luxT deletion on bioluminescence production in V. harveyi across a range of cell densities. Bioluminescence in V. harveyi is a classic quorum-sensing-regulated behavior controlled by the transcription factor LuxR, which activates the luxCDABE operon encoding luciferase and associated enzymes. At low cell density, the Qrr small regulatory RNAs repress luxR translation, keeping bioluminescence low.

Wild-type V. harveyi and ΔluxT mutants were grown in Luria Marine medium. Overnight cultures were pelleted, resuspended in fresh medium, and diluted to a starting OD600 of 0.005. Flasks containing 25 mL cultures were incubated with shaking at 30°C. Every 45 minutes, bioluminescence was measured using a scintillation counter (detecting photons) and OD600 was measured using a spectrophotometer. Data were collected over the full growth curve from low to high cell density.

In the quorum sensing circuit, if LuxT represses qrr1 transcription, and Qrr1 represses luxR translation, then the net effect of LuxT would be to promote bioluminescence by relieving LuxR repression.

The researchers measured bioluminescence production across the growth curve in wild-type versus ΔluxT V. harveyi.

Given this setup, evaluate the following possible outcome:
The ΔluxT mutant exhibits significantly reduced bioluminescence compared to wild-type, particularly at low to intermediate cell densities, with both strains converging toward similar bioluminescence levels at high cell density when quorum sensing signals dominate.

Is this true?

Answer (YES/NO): YES